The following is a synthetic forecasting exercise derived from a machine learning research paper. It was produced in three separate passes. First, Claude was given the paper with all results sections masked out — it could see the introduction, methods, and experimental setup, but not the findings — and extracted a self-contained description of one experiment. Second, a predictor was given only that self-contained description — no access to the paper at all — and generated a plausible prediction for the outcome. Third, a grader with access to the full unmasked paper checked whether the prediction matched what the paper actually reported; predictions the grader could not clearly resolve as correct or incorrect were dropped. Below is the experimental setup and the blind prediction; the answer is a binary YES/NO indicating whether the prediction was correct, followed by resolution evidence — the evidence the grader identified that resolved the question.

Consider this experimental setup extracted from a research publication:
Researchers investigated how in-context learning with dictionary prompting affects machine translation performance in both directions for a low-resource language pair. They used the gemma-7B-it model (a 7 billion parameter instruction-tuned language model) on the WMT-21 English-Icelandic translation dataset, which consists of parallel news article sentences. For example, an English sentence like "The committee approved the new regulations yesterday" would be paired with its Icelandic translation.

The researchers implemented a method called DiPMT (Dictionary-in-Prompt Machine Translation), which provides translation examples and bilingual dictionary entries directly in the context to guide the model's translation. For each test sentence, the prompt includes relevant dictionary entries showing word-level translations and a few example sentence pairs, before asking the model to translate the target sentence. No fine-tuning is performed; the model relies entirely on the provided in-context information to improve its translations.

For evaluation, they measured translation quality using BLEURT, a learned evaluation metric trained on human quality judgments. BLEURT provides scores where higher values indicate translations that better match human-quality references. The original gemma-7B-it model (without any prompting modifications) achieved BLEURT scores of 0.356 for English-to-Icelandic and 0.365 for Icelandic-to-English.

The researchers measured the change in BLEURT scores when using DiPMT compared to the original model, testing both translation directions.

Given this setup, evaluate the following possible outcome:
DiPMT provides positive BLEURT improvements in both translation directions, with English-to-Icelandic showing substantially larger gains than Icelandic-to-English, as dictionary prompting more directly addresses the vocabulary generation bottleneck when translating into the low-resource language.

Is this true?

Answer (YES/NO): NO